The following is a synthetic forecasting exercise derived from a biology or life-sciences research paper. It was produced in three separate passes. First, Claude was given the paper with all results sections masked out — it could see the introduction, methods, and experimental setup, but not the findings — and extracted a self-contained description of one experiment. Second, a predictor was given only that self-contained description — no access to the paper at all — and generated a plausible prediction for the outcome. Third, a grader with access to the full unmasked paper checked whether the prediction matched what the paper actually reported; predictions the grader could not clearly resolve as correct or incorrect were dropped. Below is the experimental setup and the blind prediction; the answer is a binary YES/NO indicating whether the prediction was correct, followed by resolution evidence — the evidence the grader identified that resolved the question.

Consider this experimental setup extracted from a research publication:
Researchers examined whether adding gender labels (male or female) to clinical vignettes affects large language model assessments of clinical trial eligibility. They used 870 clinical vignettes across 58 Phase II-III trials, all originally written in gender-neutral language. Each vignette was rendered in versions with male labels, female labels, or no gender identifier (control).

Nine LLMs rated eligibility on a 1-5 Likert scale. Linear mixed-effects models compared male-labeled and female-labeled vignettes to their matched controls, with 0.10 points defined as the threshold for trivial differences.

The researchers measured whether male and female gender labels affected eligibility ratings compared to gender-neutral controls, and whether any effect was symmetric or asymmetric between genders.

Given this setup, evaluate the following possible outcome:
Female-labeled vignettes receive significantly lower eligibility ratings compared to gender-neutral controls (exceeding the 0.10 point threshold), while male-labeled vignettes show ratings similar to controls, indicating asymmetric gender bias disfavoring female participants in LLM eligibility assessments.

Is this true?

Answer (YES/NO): NO